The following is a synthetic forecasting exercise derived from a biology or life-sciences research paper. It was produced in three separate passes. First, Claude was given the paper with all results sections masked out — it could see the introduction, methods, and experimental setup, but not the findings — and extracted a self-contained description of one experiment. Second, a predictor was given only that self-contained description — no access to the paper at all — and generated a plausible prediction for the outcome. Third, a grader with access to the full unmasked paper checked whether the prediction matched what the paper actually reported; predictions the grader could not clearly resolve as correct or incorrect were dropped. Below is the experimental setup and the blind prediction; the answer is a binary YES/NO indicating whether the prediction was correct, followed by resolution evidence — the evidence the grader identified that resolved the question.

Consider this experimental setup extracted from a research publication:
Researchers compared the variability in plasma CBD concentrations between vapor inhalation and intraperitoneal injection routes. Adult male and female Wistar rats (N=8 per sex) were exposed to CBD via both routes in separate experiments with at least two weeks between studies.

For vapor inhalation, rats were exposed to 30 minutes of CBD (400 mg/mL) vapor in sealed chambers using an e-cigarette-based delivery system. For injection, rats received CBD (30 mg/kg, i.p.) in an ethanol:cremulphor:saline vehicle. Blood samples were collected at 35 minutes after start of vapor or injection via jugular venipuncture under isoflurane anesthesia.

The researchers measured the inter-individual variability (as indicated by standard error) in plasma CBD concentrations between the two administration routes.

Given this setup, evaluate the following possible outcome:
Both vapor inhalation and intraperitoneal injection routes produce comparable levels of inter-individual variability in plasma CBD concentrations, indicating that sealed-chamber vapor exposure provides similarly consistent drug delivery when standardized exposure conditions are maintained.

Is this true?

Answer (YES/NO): NO